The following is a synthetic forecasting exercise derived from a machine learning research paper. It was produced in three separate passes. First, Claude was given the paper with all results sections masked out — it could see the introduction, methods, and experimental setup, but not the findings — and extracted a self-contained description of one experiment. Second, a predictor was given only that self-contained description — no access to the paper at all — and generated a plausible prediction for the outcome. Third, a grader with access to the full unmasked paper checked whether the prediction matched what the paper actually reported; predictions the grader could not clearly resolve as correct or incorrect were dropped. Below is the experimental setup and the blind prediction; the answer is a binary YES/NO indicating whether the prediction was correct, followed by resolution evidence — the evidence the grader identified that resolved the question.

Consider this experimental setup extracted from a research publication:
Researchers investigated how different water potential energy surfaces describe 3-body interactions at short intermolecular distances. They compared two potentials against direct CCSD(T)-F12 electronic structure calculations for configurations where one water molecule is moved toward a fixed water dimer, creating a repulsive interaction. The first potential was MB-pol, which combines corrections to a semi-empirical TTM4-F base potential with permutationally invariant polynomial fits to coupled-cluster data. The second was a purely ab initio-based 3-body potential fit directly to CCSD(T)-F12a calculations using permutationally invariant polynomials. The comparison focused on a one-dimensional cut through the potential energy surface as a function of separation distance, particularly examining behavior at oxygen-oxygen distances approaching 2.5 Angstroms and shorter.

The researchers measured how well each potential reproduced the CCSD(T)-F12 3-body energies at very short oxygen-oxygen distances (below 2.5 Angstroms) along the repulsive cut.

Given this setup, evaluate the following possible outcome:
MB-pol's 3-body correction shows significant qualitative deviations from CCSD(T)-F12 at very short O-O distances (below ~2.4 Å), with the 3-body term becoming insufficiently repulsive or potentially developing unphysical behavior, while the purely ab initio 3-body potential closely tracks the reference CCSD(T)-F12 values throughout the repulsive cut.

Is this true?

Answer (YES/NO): NO